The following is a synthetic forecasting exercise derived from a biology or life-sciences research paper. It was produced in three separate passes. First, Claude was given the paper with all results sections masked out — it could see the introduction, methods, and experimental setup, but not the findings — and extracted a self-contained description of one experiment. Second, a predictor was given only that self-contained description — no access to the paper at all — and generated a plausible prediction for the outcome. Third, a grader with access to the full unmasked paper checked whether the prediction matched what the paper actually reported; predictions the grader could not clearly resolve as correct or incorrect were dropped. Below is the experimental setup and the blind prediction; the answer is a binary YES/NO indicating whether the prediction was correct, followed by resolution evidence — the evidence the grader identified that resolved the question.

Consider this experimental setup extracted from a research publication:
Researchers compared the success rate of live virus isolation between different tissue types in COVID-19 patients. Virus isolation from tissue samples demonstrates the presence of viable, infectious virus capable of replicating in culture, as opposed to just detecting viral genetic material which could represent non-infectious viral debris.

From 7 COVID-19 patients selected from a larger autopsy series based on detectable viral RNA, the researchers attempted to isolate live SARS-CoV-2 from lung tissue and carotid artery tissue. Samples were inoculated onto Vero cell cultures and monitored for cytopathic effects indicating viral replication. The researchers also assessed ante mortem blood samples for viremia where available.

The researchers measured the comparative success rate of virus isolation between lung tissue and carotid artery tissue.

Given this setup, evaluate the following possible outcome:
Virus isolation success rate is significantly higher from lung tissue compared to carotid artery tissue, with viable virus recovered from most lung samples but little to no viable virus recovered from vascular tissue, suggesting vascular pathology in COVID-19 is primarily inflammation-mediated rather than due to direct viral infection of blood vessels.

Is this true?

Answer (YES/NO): NO